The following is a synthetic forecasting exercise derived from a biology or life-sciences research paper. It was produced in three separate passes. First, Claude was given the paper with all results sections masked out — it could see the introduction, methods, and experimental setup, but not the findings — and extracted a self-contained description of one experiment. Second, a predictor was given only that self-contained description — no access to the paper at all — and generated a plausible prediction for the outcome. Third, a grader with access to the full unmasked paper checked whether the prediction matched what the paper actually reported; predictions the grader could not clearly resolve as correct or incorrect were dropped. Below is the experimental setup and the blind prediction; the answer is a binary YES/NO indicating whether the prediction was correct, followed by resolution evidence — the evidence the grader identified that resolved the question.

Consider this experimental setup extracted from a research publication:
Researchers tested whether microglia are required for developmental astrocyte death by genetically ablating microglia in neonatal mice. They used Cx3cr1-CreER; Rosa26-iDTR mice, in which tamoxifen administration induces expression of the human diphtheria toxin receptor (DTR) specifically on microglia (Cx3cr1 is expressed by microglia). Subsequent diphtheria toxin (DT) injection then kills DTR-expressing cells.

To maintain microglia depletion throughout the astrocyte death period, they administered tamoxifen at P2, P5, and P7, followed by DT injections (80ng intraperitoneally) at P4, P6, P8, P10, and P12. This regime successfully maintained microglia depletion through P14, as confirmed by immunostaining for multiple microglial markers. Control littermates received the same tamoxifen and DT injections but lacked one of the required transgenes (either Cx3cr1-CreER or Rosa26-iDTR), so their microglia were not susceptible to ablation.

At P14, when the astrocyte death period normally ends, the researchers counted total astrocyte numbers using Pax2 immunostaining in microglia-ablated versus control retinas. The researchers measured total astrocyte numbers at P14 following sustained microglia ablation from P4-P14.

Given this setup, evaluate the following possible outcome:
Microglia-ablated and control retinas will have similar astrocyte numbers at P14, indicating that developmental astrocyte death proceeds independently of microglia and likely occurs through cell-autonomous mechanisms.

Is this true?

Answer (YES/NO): NO